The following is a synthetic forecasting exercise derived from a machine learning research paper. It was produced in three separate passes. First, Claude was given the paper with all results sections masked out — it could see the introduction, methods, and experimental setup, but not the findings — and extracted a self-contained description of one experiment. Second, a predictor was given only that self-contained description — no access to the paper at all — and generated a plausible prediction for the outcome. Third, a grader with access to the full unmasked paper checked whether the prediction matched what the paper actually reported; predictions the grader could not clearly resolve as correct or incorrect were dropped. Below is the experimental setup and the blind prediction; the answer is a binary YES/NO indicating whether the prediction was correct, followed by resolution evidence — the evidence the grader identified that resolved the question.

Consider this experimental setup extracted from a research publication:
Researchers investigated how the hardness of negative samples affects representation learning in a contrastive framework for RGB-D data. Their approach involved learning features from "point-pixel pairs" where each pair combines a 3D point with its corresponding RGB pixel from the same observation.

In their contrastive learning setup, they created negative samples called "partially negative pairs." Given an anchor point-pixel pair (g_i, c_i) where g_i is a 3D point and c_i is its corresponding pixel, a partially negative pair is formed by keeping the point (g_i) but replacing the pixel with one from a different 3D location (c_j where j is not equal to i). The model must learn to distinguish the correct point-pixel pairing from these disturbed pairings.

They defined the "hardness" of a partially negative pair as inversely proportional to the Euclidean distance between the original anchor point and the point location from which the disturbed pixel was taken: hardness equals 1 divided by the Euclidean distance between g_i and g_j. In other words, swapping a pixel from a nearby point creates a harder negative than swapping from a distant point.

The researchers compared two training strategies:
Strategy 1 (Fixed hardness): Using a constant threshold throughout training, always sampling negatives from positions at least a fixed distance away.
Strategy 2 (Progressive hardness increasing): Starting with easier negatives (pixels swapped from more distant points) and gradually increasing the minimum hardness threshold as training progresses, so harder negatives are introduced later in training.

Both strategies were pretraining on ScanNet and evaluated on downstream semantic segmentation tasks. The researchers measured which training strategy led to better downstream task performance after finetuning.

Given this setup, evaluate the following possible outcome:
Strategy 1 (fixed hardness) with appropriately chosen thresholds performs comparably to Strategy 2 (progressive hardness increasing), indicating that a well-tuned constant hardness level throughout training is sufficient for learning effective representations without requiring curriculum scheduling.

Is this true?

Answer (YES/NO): NO